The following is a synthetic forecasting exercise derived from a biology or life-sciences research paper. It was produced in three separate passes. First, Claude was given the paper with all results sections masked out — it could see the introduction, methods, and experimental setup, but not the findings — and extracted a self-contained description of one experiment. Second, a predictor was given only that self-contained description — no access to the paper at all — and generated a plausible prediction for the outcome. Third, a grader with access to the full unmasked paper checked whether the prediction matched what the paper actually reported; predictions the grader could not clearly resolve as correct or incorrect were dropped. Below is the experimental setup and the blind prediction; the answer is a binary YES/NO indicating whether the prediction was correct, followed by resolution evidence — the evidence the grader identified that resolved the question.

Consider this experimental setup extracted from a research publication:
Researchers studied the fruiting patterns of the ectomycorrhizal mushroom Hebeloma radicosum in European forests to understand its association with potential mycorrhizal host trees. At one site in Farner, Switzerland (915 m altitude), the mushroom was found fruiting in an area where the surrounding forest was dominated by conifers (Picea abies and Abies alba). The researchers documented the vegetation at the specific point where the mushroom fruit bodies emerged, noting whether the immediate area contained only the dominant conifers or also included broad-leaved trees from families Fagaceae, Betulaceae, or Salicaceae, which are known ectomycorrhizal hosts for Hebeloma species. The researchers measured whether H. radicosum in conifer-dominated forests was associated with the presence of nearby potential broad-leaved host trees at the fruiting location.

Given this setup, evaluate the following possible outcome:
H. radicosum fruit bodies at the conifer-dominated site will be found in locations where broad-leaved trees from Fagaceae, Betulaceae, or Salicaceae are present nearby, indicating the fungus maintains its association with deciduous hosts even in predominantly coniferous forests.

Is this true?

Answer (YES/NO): YES